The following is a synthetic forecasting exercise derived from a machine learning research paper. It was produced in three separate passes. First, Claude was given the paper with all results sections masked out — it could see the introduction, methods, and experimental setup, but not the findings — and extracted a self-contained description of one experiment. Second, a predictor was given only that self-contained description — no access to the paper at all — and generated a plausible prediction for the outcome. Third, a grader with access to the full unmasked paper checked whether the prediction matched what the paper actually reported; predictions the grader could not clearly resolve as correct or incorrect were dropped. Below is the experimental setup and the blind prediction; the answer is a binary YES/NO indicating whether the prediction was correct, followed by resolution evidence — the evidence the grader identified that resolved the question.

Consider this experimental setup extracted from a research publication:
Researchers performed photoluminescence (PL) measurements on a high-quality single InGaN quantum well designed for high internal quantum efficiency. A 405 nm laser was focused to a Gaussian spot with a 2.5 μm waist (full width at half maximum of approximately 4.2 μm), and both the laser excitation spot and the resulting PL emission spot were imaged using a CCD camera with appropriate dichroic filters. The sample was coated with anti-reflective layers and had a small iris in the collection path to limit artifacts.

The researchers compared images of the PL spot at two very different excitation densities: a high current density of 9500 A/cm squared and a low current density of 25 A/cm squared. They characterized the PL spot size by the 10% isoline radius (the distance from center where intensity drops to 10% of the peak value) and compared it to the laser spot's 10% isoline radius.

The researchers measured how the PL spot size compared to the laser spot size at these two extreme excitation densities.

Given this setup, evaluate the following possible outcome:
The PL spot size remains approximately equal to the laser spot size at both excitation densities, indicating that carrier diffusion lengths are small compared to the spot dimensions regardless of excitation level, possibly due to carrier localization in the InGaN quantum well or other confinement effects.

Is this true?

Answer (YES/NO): NO